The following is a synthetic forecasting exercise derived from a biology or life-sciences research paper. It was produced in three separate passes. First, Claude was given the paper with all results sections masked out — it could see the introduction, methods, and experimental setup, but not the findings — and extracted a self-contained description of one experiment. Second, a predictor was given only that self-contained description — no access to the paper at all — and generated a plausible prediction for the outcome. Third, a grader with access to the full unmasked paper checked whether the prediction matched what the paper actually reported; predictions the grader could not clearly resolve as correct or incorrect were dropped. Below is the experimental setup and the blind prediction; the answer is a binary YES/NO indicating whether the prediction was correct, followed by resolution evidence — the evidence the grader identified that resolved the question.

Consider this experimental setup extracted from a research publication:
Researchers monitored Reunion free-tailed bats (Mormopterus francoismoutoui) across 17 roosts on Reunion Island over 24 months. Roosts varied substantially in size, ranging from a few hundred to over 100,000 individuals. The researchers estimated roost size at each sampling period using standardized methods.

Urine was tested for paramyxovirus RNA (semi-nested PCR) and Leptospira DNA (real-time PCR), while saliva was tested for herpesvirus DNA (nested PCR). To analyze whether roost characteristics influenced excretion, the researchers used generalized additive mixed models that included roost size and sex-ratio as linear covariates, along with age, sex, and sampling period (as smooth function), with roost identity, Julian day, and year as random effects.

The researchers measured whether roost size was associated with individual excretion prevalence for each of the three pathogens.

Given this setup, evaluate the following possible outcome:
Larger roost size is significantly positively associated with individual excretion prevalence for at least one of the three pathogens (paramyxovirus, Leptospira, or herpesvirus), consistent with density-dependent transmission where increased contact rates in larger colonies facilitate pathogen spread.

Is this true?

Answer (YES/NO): NO